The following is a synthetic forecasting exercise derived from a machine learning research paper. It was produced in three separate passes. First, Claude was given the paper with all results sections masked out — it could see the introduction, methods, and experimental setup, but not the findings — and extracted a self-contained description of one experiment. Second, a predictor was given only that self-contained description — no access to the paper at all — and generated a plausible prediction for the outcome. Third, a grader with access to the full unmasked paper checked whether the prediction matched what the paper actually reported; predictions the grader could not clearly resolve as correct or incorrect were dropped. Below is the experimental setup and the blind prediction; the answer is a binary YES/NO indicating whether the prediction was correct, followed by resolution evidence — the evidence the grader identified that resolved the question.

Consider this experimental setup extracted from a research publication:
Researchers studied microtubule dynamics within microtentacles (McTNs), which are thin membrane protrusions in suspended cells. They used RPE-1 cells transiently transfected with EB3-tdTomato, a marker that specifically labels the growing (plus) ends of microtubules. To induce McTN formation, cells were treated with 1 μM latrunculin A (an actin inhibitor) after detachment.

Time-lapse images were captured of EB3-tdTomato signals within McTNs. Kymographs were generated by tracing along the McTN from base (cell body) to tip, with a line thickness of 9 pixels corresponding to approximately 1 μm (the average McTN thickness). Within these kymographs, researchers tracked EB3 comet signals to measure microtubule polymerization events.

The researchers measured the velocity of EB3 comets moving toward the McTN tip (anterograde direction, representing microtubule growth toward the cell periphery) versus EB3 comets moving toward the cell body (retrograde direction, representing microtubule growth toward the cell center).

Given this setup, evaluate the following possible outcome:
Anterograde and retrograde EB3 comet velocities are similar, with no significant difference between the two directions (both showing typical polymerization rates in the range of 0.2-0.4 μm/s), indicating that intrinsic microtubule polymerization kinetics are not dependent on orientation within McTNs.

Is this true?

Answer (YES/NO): YES